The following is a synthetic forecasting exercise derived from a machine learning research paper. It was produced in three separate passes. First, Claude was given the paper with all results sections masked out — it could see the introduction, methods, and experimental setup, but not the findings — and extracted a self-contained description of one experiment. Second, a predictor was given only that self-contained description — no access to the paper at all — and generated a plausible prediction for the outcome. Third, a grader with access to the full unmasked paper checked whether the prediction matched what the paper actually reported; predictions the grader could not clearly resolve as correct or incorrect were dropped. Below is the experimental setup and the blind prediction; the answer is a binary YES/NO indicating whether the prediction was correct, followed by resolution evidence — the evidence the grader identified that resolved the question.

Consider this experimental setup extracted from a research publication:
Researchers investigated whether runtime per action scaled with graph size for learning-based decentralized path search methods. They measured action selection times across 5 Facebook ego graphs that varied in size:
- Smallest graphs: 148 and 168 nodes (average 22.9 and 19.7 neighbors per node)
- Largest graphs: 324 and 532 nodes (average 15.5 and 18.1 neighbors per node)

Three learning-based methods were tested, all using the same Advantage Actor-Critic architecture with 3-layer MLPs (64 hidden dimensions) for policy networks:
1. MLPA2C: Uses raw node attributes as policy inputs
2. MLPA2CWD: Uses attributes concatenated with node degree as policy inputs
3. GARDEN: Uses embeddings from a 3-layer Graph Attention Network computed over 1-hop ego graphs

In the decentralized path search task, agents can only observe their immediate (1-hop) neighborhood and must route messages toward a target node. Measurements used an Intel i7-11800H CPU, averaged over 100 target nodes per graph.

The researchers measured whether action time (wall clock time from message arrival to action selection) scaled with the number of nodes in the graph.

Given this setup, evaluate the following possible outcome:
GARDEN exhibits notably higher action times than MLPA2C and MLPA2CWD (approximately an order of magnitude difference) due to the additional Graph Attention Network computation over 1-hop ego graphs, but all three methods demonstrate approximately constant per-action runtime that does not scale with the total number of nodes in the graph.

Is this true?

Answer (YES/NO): NO